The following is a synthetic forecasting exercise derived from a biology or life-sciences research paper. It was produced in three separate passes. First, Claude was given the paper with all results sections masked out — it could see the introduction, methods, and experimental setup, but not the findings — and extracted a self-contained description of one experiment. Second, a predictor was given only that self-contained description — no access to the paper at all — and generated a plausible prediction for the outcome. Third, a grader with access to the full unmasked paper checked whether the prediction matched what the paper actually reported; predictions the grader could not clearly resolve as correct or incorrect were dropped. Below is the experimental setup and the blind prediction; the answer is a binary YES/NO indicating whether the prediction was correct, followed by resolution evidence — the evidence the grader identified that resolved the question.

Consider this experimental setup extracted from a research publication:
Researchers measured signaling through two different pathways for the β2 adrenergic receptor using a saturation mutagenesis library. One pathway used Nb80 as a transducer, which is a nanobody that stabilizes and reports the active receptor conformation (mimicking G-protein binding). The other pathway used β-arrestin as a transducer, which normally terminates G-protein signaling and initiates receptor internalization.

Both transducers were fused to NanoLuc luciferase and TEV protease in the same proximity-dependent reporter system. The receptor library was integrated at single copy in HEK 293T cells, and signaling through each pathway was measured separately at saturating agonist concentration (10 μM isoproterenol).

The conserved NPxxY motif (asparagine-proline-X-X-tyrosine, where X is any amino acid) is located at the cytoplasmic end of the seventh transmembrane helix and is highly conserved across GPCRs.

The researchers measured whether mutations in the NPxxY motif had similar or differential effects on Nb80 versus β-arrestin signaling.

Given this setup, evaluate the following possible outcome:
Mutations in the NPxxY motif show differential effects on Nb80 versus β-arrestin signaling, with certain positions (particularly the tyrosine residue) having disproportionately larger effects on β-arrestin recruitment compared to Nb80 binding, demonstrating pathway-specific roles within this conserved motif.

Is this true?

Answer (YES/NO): NO